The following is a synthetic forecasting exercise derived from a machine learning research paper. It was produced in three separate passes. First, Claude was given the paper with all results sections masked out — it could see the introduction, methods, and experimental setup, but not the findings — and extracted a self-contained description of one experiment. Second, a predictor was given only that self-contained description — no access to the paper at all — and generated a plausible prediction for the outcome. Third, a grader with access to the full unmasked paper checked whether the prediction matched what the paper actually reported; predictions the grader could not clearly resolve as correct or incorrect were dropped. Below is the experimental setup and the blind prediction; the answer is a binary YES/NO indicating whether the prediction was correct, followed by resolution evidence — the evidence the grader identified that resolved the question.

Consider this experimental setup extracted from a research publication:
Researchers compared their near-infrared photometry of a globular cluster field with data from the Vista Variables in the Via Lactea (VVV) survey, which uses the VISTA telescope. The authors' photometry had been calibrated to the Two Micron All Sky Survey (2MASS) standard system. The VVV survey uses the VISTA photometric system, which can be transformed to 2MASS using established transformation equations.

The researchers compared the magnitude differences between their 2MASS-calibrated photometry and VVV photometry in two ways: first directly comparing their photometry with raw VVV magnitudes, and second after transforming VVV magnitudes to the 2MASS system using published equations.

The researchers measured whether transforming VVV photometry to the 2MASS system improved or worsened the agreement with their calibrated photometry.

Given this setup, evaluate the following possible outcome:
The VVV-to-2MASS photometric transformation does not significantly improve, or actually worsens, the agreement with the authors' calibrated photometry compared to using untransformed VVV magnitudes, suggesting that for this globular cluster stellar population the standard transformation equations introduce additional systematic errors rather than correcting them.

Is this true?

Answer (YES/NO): YES